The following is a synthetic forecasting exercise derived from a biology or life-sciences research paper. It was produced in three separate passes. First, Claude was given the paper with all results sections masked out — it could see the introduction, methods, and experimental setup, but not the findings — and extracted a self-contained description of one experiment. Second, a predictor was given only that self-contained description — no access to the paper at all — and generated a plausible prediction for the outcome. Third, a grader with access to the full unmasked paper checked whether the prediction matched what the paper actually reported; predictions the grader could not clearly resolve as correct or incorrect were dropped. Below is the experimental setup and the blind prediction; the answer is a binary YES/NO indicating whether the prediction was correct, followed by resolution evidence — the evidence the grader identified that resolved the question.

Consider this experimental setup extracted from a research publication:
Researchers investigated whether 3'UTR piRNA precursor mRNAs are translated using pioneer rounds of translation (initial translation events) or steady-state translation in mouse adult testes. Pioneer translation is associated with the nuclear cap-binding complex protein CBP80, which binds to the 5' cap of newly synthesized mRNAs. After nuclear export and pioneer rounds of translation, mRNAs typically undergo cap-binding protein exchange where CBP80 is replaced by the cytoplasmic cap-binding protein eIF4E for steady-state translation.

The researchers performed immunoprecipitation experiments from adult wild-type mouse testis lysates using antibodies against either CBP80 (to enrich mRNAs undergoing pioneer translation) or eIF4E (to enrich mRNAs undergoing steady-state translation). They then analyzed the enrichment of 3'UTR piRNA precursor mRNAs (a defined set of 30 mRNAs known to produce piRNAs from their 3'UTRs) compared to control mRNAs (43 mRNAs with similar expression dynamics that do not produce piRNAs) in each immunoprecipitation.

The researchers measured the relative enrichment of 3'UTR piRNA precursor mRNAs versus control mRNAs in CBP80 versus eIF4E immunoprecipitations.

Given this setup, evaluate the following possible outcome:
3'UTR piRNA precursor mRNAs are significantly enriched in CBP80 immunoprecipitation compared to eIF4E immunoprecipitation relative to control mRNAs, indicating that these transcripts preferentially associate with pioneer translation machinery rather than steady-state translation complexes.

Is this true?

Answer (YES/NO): YES